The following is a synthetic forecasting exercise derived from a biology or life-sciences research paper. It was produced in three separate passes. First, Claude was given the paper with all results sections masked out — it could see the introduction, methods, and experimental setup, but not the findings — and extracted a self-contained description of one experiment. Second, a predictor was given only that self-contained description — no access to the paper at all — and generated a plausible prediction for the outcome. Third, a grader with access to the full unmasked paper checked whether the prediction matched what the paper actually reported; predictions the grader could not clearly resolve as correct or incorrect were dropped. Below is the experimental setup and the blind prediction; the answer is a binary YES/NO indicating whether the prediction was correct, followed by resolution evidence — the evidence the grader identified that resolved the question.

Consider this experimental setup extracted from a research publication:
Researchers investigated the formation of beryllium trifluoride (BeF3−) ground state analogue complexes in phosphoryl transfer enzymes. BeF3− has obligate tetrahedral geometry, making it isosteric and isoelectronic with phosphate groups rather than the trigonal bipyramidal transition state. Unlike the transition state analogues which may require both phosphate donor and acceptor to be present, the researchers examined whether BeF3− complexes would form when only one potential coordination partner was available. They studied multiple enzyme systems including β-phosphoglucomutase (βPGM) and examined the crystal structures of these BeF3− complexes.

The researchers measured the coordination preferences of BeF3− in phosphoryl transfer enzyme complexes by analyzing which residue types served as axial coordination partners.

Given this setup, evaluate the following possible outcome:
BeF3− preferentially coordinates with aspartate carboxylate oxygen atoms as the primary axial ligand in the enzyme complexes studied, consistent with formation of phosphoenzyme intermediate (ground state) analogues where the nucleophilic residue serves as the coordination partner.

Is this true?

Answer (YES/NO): NO